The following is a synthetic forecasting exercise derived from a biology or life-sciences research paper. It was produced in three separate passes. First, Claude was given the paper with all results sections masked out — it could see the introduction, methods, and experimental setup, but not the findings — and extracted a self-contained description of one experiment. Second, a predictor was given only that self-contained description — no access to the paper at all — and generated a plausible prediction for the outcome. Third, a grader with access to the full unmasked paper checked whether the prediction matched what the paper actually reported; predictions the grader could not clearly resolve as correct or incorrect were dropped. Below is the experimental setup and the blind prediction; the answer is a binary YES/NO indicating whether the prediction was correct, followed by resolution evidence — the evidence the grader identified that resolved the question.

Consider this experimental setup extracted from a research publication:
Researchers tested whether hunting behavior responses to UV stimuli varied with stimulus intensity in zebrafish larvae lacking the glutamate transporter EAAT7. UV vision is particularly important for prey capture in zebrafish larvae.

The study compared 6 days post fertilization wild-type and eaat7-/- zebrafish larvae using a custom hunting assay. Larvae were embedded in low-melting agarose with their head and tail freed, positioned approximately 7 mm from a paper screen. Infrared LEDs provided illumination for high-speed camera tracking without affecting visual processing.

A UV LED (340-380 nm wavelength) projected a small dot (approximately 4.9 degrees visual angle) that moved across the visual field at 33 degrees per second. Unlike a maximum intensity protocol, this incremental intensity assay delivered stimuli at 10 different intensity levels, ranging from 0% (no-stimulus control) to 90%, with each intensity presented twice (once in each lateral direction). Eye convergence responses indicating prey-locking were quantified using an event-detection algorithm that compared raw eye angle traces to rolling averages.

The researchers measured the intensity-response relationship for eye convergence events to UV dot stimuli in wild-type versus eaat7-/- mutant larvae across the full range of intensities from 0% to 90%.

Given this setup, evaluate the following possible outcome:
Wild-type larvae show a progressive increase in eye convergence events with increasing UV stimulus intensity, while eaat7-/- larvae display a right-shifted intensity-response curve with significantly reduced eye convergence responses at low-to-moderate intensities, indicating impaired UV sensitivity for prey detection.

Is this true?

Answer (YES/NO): NO